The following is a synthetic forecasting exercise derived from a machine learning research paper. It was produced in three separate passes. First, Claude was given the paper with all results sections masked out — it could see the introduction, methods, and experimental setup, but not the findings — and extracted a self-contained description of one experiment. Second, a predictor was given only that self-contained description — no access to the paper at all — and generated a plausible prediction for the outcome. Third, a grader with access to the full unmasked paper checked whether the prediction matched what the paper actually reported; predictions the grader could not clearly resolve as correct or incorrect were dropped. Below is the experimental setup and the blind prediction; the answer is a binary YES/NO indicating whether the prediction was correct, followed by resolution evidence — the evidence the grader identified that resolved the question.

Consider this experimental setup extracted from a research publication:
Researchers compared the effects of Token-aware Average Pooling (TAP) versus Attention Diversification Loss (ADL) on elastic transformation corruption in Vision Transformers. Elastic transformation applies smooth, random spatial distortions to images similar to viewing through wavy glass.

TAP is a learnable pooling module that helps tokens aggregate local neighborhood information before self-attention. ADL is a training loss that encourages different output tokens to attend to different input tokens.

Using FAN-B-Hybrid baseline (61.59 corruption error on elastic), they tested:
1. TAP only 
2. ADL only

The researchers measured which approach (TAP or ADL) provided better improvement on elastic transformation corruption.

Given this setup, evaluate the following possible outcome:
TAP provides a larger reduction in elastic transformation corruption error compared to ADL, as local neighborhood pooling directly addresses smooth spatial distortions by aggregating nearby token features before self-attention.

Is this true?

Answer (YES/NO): NO